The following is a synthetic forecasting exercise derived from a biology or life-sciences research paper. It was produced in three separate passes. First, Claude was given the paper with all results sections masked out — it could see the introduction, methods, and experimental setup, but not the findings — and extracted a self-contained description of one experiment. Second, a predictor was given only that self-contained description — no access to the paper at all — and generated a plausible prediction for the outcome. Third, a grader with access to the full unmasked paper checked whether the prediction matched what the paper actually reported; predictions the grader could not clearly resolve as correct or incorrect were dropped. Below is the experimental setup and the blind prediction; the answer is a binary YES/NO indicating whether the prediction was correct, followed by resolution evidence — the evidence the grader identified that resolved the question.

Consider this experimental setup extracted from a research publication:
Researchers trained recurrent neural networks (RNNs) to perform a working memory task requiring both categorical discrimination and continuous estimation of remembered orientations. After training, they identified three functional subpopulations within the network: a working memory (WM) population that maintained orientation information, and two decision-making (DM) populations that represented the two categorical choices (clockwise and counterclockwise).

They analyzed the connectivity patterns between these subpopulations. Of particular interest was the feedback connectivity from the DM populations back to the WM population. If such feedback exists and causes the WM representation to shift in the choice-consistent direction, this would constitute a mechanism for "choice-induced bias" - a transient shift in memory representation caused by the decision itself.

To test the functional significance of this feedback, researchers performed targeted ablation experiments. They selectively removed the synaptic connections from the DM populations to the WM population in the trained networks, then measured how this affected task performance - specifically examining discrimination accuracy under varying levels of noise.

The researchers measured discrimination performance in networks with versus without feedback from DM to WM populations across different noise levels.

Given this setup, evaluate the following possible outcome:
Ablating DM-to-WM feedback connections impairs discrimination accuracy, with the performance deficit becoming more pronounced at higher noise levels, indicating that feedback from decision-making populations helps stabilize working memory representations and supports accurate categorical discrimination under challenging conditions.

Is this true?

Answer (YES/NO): NO